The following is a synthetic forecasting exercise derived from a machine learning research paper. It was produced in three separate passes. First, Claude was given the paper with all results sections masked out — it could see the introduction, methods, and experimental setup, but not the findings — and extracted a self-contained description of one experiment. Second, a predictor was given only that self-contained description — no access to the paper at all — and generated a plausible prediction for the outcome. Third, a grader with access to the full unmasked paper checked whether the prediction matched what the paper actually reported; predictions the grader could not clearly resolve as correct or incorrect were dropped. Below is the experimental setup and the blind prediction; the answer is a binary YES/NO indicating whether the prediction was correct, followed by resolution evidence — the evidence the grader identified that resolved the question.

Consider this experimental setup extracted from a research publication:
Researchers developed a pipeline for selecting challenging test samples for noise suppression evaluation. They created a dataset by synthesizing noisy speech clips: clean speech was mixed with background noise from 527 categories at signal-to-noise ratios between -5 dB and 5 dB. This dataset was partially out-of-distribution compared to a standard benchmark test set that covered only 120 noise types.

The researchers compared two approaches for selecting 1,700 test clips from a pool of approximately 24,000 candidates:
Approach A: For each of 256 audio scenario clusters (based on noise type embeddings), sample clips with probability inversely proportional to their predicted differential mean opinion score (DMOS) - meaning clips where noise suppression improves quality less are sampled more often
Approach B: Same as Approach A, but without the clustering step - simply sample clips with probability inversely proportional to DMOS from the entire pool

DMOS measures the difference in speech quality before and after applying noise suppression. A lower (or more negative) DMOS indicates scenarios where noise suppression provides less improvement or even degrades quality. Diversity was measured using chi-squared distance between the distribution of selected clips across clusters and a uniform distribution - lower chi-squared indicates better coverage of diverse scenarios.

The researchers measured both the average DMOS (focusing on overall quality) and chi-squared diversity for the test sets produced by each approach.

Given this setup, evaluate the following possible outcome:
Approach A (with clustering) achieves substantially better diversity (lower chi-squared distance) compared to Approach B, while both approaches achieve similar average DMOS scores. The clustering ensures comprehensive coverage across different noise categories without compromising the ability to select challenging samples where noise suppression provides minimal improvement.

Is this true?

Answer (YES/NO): NO